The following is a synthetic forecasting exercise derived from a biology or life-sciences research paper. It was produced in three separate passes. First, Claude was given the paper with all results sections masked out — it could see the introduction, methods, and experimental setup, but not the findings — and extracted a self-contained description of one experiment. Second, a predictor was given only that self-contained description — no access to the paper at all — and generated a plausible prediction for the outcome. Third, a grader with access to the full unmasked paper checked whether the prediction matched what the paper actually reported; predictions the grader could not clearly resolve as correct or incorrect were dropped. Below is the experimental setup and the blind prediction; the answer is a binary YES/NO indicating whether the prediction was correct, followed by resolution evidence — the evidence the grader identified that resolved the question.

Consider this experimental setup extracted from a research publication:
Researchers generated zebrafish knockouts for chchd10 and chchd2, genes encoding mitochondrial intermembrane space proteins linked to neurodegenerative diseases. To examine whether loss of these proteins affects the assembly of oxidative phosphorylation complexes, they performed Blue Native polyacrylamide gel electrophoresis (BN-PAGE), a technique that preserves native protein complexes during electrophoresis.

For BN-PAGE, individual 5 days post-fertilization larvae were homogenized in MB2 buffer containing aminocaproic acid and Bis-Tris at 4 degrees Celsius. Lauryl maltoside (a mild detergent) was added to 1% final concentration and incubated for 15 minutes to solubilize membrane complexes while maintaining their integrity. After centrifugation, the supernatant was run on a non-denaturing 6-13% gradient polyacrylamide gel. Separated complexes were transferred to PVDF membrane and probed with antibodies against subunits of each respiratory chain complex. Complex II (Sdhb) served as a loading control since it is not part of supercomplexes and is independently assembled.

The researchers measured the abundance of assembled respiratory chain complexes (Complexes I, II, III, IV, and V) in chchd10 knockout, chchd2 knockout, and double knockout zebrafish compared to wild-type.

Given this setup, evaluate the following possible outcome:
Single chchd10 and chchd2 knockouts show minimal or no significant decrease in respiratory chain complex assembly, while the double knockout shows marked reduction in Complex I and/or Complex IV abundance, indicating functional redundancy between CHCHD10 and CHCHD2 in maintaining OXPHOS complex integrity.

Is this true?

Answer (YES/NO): NO